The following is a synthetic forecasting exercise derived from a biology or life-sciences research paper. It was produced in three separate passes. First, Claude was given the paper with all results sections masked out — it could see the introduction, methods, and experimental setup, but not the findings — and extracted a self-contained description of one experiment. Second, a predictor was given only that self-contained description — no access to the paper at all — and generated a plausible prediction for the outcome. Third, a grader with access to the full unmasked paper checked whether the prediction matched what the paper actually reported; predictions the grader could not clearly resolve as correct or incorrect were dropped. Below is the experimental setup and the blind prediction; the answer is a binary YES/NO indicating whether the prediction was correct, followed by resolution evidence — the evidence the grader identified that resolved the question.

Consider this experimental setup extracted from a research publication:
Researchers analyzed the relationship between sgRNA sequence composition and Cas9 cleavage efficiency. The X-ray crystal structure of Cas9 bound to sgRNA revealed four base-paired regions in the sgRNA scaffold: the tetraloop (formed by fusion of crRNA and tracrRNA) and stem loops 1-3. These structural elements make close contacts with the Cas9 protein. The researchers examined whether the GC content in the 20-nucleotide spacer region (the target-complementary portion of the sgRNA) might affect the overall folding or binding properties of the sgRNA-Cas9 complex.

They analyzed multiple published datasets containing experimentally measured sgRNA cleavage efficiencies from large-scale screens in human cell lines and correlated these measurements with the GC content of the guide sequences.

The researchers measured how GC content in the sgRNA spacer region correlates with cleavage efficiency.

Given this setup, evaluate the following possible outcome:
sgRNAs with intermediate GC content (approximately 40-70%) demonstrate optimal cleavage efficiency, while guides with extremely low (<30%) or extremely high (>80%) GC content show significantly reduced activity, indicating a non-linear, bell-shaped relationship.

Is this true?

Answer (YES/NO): NO